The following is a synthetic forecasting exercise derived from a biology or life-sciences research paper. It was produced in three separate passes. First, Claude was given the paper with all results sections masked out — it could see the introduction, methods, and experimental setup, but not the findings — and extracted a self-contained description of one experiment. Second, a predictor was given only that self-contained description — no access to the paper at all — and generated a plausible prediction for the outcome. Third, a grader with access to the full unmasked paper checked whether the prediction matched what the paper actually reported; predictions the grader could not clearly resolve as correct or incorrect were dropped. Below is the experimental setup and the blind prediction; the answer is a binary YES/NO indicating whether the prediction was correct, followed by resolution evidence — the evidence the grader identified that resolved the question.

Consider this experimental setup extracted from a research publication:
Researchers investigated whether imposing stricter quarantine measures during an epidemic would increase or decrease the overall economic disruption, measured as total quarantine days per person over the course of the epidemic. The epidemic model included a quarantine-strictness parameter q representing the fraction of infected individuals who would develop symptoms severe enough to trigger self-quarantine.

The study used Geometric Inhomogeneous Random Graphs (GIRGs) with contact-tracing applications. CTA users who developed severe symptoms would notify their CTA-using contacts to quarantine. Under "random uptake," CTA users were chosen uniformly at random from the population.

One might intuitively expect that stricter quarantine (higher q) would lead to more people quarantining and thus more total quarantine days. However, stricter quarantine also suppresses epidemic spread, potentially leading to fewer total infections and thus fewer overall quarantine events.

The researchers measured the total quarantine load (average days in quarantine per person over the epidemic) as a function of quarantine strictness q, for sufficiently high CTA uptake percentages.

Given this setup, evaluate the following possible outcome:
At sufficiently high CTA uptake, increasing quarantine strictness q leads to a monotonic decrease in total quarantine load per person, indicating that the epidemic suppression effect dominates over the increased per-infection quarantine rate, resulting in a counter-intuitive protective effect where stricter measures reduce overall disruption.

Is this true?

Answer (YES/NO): NO